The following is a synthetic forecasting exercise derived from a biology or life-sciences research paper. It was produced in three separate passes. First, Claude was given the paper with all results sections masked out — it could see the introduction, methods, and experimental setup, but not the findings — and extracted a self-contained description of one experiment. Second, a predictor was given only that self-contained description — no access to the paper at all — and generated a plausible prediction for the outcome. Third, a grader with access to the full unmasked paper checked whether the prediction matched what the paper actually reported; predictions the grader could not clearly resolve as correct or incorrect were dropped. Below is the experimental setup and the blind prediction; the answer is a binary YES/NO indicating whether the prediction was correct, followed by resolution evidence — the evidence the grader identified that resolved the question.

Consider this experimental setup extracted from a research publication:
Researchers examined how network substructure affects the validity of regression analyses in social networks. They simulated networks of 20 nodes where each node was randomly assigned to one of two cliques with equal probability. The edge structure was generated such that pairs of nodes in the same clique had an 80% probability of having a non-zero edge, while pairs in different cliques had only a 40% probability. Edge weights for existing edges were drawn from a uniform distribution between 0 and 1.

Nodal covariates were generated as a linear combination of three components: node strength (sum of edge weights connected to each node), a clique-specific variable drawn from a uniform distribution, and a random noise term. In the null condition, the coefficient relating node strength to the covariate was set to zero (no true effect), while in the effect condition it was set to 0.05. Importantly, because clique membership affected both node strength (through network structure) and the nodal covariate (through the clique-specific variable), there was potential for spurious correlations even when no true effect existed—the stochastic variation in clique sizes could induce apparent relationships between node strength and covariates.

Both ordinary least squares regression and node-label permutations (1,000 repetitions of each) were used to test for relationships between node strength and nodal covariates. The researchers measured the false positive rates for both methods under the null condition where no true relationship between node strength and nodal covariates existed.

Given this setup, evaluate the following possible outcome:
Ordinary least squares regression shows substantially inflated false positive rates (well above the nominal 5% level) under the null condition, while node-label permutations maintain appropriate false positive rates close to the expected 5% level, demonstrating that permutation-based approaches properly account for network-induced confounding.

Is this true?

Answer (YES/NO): NO